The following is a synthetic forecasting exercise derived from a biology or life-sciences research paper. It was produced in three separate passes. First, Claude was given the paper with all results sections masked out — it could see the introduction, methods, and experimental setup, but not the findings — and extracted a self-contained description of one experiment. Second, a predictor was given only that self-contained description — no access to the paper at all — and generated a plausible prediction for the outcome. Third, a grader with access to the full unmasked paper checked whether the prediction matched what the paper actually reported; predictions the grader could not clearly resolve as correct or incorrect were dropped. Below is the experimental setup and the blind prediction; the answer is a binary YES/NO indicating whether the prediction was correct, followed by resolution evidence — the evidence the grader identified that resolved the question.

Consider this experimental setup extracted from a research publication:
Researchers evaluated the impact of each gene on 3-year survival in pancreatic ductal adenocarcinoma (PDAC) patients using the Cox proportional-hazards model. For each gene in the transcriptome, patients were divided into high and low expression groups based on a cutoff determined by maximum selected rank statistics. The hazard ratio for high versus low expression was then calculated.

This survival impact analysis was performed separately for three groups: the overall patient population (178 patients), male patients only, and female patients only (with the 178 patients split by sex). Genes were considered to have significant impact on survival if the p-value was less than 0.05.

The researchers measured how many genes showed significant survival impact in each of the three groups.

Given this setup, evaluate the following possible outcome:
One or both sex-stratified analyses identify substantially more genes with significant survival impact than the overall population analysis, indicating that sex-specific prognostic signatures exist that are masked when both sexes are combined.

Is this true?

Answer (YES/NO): NO